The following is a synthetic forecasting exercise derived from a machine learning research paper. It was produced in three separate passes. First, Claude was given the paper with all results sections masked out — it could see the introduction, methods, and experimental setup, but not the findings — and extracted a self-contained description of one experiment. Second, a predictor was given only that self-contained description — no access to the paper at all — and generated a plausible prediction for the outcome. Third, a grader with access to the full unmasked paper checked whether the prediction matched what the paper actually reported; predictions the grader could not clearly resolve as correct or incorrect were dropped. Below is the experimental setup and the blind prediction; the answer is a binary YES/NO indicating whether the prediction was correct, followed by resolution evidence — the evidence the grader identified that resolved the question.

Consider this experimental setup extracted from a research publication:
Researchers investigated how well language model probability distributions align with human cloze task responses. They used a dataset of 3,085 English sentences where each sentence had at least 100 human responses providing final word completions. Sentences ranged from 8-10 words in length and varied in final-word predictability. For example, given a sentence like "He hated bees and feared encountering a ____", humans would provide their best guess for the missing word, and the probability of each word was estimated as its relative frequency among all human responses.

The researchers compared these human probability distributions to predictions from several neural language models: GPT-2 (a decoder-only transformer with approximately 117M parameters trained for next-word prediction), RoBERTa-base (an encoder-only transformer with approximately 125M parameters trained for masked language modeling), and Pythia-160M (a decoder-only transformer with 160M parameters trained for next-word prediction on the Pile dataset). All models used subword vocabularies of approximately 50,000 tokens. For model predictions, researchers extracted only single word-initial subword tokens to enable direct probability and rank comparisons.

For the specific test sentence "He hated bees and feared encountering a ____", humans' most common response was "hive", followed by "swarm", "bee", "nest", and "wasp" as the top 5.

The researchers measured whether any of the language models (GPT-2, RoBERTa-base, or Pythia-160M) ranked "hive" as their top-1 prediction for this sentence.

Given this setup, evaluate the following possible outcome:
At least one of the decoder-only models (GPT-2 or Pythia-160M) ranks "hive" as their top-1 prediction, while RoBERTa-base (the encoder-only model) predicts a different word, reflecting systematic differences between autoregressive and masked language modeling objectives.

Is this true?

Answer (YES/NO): NO